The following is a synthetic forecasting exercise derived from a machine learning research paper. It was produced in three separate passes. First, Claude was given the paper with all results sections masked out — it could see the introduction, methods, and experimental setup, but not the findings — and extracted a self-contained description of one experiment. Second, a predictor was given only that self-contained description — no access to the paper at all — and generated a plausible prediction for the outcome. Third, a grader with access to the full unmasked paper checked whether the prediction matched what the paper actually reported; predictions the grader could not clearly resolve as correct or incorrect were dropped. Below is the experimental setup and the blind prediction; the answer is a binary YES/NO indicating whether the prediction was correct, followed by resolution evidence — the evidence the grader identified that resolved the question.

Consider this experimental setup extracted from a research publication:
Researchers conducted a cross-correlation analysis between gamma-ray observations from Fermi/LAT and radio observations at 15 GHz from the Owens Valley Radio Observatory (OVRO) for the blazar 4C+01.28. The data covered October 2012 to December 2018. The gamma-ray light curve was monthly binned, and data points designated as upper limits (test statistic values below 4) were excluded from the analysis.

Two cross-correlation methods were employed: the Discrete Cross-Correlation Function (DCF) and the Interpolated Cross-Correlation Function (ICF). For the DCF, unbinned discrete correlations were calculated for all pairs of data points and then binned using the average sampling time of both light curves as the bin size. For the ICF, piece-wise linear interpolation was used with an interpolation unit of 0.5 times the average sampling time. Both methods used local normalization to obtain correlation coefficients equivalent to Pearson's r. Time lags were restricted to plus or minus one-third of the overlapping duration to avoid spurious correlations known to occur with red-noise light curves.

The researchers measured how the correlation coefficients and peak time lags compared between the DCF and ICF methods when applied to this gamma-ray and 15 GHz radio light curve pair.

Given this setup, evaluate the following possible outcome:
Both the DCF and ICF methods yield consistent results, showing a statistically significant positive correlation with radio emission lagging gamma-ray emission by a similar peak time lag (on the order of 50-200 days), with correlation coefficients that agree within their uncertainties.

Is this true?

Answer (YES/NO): NO